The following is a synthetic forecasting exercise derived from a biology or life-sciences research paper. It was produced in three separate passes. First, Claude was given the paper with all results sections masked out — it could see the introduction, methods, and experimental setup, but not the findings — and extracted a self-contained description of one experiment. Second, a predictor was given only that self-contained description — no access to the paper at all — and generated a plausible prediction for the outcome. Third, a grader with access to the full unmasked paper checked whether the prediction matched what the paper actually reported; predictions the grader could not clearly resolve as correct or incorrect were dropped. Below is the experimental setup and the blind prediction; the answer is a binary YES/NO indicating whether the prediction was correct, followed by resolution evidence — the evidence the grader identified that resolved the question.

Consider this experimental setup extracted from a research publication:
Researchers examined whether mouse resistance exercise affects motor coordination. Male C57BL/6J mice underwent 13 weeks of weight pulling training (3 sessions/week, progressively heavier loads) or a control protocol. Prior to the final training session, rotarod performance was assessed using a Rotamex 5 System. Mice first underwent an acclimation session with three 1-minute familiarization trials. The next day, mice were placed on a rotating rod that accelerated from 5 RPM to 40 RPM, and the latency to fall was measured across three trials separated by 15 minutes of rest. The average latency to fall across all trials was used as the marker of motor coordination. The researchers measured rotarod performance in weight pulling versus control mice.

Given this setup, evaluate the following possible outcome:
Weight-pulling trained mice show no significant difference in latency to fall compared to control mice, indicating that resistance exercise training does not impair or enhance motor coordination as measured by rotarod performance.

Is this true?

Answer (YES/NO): YES